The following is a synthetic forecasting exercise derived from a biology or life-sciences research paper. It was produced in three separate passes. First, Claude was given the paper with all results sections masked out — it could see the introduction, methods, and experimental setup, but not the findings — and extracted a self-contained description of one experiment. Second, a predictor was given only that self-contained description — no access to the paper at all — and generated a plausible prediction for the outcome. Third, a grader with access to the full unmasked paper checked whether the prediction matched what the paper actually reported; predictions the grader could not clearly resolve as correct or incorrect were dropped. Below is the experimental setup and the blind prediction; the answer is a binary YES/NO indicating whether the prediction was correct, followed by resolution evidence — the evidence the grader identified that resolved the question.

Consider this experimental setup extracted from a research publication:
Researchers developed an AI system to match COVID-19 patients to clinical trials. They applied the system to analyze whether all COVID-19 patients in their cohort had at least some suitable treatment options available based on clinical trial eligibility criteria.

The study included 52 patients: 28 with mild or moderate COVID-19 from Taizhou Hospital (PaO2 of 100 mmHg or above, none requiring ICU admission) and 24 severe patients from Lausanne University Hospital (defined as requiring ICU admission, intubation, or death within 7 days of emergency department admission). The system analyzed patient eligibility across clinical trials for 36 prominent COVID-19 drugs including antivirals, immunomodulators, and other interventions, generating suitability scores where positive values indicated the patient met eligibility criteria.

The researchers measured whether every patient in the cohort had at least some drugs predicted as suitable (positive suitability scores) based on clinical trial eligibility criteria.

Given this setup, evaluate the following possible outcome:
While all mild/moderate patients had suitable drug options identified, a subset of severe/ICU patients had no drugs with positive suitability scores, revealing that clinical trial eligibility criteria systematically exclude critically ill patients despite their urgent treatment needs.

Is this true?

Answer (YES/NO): NO